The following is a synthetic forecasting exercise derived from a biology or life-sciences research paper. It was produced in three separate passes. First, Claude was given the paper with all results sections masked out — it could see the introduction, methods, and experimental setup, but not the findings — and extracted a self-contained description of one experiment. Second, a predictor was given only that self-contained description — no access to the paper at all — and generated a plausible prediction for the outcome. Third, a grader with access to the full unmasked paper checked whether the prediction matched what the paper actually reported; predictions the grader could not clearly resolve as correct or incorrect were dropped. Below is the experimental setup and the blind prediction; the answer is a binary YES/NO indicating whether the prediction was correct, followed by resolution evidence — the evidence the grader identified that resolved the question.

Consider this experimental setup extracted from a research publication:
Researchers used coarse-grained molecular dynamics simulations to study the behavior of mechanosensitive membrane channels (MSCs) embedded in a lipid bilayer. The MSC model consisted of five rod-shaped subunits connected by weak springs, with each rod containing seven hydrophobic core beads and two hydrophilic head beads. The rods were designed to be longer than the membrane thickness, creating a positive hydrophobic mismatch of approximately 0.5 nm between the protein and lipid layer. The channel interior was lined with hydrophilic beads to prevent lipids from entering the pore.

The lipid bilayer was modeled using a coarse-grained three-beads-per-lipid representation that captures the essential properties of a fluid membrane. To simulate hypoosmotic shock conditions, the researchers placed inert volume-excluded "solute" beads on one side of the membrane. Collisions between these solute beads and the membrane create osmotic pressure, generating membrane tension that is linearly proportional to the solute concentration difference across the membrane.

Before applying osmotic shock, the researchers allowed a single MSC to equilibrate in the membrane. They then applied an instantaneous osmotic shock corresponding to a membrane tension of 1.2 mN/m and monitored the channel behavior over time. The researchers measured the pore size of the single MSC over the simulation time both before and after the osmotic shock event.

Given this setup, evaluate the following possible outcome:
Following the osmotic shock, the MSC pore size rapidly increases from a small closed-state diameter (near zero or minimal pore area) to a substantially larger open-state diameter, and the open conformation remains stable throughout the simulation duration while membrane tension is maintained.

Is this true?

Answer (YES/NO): NO